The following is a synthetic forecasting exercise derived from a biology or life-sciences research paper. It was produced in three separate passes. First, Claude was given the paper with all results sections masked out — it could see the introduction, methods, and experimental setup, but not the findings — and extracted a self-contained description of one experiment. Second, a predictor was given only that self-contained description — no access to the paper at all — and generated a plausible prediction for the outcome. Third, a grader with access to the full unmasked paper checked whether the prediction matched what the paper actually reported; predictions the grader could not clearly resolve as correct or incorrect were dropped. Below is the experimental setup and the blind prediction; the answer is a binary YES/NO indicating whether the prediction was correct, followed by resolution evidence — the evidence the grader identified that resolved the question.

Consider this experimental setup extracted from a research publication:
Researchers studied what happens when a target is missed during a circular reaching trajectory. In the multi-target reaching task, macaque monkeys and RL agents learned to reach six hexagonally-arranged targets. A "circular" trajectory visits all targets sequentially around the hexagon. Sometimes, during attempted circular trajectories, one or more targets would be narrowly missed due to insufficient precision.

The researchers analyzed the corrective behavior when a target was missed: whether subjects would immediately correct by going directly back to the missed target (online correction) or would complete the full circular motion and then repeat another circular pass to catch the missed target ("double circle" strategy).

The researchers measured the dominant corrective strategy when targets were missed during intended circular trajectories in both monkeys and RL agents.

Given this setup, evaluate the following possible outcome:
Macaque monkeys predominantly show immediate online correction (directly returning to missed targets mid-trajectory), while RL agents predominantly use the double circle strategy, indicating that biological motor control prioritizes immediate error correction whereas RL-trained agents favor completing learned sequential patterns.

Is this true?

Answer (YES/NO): NO